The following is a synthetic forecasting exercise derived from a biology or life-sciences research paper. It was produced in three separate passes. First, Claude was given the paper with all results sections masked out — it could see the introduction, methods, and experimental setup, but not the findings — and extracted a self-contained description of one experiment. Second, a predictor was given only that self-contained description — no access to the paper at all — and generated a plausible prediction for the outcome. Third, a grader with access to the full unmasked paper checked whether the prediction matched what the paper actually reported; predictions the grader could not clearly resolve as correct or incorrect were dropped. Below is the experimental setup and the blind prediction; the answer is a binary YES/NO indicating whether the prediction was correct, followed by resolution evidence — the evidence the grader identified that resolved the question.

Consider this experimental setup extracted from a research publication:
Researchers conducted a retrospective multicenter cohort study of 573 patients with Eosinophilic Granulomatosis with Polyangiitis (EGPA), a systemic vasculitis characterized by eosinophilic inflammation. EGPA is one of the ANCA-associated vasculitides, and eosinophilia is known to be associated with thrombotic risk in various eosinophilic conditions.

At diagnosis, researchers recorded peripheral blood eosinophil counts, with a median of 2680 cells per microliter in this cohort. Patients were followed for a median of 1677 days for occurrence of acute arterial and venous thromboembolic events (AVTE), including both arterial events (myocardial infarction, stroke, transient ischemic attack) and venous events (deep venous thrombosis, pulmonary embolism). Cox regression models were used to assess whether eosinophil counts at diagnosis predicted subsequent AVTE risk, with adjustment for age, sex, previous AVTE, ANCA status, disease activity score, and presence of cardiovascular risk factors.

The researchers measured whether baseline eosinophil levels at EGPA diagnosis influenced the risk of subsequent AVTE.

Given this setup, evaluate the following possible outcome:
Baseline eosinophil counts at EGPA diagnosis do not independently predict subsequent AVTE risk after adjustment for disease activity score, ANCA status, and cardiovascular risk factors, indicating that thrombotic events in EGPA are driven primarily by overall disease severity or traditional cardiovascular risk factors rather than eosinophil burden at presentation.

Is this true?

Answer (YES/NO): YES